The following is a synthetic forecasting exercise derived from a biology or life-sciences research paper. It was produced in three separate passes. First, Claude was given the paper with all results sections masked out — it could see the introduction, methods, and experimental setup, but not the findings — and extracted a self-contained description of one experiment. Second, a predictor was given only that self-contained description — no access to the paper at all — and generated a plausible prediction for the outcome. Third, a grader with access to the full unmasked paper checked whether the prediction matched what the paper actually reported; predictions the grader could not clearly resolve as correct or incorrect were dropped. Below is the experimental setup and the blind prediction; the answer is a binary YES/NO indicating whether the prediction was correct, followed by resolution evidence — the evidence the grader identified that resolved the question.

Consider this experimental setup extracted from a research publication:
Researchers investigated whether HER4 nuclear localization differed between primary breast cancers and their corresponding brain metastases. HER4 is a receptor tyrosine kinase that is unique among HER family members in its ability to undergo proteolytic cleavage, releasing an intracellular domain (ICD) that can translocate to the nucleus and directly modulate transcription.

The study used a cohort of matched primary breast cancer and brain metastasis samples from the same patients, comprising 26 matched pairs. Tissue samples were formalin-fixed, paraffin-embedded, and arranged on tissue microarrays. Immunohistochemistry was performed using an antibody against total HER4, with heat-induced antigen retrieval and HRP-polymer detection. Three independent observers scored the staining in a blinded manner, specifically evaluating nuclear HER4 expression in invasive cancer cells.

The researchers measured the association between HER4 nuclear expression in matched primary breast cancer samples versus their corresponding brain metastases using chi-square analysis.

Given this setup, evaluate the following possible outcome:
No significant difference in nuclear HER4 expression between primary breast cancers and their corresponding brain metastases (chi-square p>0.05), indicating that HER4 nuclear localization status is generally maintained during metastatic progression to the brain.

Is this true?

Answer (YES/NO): NO